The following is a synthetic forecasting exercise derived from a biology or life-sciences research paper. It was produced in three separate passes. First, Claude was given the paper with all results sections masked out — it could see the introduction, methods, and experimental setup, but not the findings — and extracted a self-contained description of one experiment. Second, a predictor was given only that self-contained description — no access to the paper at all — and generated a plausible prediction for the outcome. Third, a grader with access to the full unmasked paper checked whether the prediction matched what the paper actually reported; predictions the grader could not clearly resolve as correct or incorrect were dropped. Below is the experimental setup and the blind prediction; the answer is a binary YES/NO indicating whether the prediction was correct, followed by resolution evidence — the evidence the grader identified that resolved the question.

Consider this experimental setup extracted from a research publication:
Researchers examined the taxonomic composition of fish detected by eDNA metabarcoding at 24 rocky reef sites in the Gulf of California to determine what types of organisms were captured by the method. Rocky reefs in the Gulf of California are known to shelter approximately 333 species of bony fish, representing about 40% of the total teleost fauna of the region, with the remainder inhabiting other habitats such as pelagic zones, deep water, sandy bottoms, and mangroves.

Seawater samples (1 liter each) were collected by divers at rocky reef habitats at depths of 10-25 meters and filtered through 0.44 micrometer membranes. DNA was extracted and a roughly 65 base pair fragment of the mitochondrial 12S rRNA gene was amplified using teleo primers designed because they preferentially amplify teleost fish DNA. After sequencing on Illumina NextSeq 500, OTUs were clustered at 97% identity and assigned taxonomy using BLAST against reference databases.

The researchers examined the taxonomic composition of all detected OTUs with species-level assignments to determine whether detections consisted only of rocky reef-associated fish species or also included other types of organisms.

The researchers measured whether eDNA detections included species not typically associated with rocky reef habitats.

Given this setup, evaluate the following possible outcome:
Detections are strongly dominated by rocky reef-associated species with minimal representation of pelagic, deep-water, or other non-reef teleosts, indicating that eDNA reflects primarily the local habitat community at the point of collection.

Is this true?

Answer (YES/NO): NO